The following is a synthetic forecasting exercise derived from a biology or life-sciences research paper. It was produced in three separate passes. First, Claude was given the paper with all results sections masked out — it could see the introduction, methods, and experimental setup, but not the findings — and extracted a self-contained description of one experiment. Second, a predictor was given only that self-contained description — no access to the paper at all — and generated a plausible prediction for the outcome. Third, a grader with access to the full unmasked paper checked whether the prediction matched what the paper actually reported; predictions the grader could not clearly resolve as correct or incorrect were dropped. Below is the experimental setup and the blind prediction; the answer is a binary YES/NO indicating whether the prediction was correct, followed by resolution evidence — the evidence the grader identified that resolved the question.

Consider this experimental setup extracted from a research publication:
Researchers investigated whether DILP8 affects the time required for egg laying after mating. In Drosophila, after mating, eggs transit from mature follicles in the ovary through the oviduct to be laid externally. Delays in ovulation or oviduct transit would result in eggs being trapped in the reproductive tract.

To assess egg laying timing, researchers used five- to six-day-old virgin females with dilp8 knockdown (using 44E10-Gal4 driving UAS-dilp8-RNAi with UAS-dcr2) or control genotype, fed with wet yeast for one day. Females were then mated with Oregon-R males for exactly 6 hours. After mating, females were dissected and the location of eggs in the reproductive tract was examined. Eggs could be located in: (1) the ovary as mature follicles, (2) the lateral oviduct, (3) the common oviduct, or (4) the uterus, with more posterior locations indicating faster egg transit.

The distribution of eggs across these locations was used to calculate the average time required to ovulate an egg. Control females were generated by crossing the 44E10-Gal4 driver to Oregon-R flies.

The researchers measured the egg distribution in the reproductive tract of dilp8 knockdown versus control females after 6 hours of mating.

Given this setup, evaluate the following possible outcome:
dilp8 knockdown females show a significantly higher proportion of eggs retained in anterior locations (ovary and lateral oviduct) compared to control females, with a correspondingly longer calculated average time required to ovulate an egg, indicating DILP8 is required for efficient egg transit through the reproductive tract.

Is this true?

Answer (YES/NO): NO